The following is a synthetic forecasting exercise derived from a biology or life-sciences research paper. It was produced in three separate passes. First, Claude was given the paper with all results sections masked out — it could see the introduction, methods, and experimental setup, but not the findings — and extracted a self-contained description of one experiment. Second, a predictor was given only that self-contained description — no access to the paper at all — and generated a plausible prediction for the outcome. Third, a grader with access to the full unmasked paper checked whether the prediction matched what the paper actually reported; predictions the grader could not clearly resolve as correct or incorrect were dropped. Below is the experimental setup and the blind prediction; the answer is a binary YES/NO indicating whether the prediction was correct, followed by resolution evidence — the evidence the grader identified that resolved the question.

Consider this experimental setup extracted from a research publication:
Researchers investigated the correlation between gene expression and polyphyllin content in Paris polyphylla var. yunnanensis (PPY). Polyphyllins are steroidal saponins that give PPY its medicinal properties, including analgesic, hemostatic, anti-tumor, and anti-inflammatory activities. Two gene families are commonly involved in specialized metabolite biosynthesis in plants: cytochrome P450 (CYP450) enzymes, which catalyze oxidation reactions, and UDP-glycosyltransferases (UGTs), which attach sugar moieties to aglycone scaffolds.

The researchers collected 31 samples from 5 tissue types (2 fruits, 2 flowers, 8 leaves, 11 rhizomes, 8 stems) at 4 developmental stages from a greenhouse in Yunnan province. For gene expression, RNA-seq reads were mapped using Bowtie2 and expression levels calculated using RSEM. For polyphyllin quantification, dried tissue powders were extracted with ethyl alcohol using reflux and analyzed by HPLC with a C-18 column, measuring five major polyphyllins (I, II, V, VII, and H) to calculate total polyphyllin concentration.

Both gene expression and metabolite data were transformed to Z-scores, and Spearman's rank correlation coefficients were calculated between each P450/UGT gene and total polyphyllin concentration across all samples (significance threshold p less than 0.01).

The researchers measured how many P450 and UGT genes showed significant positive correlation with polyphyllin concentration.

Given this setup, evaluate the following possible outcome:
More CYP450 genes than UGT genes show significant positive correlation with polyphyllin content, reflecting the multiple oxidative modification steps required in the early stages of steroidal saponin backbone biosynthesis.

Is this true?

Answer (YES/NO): YES